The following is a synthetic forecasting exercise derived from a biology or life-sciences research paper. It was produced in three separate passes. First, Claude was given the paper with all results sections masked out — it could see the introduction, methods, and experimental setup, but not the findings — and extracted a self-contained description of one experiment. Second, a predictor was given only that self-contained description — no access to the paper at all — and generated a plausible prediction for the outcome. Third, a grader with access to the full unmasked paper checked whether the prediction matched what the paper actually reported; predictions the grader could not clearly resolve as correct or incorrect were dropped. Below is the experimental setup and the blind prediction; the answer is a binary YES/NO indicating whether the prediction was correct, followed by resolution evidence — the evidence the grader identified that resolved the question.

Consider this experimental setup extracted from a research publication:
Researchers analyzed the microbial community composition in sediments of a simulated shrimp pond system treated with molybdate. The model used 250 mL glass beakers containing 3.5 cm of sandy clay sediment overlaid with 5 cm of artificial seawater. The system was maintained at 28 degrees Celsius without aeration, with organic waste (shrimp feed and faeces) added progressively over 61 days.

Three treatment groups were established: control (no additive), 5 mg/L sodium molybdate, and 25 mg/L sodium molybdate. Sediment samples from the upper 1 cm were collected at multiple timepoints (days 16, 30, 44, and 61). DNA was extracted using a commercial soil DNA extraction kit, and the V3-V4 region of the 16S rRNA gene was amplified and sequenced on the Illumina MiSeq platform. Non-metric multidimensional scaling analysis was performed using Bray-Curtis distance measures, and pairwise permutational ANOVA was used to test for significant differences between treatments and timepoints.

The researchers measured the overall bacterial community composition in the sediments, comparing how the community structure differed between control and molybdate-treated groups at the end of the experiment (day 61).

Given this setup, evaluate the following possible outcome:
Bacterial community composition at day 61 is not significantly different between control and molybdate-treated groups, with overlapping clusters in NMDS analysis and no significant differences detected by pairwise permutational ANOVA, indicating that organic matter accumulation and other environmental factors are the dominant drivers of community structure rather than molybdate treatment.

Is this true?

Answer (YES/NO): NO